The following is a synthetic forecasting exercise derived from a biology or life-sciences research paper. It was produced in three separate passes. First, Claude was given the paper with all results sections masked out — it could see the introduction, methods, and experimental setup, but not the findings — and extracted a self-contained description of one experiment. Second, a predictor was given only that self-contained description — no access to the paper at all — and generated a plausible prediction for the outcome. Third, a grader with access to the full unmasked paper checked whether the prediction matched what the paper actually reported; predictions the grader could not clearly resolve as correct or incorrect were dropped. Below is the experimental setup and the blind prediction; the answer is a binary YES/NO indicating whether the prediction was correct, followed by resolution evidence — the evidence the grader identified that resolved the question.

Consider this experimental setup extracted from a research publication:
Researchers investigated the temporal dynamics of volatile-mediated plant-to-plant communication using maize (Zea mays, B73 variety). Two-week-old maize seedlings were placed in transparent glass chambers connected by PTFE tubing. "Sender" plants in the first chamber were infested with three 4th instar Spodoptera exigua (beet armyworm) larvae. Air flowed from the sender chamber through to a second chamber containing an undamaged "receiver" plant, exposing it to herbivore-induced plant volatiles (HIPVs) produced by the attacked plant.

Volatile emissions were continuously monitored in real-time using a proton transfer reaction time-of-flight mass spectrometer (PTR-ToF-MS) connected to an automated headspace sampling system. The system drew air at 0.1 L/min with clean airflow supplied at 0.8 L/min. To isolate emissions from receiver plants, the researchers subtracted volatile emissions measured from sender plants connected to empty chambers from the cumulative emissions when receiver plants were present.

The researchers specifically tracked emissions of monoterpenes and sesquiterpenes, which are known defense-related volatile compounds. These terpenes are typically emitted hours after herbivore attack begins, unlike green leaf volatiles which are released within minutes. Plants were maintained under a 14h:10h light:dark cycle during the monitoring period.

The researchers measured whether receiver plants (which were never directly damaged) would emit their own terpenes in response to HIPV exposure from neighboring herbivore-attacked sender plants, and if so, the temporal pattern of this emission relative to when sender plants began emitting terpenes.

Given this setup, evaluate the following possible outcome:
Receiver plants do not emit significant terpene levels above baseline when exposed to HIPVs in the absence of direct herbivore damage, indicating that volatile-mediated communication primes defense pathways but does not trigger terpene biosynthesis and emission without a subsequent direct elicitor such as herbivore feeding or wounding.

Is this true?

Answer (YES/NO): NO